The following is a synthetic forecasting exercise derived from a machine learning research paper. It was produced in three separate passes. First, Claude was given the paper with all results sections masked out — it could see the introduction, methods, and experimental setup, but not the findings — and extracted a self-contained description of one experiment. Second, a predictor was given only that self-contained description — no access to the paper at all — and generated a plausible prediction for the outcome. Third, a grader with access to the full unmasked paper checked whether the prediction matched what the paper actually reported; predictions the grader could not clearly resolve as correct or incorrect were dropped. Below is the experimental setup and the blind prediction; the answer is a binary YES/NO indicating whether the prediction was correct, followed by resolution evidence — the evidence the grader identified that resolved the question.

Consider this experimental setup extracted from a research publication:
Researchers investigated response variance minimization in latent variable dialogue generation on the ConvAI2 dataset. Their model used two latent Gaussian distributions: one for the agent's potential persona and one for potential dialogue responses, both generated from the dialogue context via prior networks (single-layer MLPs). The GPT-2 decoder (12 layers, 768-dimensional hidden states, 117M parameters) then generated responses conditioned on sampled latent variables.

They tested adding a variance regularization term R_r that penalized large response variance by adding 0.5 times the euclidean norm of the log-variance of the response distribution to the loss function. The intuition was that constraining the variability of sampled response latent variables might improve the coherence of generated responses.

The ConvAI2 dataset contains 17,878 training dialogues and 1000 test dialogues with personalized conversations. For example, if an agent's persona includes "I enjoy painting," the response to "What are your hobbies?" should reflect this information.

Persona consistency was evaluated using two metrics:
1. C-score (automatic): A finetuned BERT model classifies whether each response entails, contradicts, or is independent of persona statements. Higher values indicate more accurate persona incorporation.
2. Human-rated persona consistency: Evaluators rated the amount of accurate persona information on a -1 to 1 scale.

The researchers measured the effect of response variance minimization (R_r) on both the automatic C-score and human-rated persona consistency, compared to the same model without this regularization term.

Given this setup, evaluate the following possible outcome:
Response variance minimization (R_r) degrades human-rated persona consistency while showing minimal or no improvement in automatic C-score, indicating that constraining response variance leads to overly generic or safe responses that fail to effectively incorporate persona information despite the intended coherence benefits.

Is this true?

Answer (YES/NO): NO